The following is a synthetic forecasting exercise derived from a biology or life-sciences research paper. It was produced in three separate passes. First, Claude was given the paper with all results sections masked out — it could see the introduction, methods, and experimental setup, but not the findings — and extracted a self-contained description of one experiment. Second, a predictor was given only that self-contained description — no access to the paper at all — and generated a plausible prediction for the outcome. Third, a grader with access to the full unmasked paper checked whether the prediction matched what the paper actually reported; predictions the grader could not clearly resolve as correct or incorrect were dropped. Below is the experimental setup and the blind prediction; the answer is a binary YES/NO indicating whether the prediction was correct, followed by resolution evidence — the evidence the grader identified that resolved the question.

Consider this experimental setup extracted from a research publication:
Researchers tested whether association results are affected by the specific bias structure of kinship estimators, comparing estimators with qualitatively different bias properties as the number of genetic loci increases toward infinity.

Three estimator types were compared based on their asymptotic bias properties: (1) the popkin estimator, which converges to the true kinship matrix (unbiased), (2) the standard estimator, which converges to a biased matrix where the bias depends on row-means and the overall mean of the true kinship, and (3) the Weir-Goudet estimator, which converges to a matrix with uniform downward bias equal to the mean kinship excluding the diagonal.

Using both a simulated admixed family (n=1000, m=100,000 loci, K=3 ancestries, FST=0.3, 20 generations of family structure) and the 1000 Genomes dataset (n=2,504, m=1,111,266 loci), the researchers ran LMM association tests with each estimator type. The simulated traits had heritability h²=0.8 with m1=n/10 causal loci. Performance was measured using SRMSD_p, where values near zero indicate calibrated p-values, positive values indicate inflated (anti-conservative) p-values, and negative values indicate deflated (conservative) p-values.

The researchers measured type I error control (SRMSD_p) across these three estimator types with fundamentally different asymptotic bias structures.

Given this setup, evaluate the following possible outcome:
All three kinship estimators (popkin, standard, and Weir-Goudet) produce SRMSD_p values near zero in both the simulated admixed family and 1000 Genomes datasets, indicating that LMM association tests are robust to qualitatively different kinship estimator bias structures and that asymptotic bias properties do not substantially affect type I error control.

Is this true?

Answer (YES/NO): YES